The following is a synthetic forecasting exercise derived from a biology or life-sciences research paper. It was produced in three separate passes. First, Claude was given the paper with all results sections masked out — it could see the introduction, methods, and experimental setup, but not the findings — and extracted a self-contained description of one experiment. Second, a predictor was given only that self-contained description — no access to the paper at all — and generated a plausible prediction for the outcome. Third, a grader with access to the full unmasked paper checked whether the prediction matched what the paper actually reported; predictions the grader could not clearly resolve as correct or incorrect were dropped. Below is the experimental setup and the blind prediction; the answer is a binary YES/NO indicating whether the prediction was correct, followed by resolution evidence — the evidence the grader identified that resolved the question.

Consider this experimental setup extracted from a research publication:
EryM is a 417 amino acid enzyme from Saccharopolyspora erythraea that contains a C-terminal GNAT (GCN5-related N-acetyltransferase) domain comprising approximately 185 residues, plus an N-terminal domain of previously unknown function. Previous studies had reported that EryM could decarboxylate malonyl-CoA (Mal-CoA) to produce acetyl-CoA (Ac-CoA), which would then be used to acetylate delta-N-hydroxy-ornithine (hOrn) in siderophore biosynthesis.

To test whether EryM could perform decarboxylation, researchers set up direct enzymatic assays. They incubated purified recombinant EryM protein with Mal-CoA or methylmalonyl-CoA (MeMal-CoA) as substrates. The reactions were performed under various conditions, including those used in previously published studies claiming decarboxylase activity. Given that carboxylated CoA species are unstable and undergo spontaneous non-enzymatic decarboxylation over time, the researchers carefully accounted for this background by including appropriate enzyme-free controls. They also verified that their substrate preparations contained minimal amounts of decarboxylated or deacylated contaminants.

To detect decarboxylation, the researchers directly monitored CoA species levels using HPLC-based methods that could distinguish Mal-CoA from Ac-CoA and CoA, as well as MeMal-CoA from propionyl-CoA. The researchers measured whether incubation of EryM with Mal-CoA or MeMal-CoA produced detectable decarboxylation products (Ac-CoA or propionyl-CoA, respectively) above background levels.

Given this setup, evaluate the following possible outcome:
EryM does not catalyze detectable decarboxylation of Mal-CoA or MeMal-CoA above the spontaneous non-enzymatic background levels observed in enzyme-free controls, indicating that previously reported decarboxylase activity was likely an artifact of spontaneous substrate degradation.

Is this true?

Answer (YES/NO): YES